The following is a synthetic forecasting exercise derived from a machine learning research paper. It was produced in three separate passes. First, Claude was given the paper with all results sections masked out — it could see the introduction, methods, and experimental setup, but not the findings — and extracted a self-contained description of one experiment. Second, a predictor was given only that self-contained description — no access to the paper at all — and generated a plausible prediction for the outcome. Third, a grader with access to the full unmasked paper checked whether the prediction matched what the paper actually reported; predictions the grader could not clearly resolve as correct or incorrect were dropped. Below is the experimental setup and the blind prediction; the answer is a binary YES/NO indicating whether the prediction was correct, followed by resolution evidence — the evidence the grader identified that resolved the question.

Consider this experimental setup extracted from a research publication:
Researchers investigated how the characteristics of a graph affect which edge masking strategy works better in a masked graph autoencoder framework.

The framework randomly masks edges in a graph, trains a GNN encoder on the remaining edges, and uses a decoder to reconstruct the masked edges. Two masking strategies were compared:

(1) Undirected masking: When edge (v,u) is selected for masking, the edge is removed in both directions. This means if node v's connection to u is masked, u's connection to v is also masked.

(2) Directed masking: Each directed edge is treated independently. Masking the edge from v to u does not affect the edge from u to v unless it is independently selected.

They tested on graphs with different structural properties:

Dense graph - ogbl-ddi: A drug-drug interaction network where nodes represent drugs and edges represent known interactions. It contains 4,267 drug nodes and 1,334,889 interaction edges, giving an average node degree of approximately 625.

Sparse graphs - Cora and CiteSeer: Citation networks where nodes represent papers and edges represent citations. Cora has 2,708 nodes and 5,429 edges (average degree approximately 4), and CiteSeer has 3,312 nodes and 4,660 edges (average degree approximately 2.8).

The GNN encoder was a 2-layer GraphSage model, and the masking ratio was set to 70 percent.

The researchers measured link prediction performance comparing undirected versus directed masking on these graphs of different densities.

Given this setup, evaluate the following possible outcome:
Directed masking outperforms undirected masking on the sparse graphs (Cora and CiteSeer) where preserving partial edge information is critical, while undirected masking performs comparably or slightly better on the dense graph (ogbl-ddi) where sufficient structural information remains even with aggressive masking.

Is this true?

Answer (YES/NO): NO